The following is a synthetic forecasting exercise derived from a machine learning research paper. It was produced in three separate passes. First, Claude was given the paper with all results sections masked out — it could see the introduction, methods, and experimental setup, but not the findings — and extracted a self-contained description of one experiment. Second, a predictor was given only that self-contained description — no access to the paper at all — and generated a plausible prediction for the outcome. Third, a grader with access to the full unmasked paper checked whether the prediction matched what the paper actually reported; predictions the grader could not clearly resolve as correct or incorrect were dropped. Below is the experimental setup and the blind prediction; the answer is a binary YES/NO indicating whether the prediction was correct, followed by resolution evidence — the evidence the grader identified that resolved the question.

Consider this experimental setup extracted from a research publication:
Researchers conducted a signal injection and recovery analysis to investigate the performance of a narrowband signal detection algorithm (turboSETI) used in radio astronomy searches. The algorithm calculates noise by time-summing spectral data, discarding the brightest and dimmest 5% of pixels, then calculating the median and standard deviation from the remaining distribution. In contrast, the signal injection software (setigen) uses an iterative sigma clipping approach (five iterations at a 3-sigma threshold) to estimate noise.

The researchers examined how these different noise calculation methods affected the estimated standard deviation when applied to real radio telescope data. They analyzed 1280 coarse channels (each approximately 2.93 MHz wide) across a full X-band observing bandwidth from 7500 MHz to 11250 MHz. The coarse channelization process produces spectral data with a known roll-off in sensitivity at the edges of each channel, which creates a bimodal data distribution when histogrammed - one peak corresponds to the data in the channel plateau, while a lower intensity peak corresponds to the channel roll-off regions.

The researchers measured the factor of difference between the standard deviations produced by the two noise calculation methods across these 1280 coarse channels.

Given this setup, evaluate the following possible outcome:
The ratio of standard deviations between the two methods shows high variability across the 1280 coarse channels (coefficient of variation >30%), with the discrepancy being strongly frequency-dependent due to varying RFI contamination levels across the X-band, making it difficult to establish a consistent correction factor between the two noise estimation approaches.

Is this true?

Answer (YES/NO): NO